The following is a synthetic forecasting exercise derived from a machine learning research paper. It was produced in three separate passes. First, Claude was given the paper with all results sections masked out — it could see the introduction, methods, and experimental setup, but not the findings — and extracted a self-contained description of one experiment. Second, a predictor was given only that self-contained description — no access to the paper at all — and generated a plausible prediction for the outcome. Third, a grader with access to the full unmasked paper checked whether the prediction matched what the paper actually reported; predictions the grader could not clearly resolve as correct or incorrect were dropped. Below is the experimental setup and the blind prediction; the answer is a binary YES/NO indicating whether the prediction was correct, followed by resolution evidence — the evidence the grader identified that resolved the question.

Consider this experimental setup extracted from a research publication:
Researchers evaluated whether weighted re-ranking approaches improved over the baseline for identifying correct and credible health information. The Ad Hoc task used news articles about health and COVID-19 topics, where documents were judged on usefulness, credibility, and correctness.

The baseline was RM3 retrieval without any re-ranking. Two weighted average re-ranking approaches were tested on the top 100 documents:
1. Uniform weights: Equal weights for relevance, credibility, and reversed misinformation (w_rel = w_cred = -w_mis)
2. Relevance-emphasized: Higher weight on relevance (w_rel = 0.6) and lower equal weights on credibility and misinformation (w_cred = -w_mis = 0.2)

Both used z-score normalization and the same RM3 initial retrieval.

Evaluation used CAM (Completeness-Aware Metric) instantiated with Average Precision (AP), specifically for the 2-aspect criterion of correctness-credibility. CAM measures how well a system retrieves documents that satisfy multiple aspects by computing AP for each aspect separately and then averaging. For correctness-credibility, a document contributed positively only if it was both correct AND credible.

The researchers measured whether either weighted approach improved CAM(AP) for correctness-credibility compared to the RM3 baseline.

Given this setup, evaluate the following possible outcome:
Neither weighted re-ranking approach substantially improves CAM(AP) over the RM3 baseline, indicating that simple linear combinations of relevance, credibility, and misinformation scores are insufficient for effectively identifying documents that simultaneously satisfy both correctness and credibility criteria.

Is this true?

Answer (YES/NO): YES